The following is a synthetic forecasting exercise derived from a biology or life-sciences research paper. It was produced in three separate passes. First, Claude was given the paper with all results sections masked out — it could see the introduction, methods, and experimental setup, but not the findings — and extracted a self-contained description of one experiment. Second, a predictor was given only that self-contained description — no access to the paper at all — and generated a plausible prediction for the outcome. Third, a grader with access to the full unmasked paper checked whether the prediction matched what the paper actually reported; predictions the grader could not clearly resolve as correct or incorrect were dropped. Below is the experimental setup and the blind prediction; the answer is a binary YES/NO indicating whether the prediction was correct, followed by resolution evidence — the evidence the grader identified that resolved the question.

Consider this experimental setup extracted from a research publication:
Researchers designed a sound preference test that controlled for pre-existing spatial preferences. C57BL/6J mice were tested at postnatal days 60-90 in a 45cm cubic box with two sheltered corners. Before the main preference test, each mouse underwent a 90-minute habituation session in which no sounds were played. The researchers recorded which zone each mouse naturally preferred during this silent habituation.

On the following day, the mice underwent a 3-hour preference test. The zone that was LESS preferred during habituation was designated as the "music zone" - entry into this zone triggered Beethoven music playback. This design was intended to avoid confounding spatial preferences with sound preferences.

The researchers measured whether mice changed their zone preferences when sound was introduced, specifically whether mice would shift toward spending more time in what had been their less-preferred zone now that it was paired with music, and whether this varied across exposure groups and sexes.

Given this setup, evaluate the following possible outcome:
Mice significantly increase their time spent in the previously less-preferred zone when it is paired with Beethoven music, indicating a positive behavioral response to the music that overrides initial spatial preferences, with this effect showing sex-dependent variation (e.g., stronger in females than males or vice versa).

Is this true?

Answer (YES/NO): NO